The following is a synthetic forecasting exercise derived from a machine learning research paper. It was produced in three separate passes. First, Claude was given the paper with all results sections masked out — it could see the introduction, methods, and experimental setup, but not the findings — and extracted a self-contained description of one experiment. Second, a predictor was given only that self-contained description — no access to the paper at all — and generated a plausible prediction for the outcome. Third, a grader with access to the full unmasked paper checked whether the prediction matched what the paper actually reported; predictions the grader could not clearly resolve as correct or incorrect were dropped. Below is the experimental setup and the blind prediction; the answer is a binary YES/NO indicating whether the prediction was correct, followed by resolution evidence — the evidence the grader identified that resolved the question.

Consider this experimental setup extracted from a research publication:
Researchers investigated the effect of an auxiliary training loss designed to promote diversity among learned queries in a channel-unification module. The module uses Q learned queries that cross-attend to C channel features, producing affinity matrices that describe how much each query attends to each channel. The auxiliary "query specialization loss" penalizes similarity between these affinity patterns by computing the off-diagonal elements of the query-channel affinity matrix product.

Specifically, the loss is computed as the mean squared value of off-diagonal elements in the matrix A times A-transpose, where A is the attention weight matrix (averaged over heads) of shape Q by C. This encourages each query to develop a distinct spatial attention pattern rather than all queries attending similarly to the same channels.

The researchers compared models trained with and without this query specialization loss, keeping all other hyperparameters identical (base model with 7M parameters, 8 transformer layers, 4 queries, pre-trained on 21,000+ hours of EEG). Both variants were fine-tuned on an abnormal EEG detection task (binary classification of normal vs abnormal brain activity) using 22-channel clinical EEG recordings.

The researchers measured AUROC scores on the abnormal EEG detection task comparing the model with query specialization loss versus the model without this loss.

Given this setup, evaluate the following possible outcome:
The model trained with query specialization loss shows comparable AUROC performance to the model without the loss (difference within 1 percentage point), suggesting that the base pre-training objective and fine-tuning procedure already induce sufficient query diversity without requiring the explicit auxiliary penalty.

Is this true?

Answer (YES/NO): YES